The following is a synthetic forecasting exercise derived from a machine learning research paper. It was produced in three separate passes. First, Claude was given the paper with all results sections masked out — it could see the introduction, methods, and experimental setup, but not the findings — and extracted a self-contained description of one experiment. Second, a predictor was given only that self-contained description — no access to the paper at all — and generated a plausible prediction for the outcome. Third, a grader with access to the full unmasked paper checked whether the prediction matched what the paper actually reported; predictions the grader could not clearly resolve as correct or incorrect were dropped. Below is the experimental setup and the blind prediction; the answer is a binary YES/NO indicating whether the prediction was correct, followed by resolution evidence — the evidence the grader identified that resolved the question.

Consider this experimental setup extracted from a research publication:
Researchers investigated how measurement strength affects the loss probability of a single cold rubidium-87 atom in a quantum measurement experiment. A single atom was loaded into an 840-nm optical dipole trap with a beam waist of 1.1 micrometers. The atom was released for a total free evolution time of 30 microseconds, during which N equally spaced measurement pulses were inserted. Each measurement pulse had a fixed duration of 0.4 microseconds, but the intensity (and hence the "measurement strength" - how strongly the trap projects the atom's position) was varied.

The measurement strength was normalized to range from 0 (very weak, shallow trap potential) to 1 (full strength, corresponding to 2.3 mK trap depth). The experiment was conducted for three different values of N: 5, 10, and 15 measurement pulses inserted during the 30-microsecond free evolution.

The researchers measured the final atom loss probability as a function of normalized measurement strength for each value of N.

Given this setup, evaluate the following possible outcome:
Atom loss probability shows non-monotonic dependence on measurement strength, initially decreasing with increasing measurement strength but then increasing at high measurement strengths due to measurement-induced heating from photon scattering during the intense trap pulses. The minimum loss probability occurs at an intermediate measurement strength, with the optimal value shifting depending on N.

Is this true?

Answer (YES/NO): NO